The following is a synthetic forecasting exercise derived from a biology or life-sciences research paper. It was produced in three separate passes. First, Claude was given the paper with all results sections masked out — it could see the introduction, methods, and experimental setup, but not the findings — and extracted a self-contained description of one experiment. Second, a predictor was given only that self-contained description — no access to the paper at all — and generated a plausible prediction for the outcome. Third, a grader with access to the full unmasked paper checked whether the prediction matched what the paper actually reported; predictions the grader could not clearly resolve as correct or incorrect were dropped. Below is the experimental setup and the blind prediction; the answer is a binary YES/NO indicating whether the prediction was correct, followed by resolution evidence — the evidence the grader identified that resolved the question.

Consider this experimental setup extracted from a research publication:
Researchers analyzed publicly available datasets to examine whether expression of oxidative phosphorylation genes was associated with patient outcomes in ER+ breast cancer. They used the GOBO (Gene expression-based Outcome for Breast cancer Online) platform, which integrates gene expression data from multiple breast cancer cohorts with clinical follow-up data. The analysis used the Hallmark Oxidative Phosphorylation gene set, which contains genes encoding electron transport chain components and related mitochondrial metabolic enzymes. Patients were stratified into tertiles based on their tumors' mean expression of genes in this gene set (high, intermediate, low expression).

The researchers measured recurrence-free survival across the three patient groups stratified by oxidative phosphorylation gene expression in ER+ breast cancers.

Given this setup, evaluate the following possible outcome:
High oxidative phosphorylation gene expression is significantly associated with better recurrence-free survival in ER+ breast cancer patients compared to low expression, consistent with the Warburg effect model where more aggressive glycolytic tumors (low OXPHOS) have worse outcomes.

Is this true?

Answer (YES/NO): NO